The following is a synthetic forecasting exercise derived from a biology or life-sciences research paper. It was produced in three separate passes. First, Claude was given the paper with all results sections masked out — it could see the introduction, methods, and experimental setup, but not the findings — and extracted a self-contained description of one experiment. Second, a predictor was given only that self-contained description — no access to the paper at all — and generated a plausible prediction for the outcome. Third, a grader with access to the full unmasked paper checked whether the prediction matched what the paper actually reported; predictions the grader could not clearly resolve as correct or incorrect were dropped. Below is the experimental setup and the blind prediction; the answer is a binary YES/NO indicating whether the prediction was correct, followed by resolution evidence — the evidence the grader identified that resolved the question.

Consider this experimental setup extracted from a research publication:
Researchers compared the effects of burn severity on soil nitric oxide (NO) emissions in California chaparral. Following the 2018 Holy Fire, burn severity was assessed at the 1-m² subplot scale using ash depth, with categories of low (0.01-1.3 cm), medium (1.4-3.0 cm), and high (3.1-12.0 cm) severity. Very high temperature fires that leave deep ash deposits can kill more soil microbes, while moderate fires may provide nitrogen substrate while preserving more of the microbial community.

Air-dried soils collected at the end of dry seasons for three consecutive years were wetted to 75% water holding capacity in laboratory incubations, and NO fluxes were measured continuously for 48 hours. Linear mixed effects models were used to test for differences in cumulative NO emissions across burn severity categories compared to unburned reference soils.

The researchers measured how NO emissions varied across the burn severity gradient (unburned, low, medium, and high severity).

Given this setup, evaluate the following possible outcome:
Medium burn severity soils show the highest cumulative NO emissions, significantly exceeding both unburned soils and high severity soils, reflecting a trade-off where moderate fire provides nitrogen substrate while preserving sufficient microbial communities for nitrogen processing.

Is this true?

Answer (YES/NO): NO